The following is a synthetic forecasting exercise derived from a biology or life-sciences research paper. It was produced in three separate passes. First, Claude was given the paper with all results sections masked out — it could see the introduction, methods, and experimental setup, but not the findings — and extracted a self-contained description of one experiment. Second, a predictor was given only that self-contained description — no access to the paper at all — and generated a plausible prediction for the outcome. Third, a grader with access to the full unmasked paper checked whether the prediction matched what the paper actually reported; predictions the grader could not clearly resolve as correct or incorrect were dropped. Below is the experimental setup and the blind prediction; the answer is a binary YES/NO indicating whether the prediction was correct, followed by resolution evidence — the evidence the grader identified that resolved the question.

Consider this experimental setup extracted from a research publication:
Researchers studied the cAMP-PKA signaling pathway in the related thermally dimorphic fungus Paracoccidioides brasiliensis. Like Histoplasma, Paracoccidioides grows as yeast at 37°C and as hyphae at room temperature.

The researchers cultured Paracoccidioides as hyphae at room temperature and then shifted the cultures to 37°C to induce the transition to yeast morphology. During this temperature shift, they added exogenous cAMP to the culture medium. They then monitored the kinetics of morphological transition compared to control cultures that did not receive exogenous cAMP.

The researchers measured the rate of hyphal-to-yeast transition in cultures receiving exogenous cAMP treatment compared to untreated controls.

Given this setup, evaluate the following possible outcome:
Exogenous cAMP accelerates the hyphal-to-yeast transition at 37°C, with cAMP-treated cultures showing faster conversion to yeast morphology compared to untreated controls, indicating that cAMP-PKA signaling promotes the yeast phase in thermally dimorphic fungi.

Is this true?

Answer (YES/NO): NO